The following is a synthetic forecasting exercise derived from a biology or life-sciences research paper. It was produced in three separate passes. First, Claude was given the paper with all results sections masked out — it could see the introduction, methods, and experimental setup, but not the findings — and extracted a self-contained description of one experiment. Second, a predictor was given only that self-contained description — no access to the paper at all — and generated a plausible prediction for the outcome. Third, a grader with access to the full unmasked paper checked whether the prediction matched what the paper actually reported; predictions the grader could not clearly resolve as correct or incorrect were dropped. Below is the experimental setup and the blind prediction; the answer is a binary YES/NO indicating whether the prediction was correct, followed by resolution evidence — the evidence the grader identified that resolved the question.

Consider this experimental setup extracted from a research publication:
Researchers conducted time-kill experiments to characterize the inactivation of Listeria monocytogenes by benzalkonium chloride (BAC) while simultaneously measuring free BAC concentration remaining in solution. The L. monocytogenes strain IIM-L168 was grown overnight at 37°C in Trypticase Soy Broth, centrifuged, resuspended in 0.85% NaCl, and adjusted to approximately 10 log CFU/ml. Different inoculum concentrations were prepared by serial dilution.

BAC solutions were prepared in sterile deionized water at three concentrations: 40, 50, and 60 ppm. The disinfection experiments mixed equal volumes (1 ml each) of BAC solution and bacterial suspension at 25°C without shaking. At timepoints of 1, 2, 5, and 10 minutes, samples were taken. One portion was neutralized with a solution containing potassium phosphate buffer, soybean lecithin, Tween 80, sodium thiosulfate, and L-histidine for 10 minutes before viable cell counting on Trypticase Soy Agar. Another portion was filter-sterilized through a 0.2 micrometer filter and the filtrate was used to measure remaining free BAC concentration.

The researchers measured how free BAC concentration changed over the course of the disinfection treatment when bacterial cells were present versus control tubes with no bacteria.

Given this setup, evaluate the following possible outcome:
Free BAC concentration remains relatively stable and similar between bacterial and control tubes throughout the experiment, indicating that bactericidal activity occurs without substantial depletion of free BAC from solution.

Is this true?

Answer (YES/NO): NO